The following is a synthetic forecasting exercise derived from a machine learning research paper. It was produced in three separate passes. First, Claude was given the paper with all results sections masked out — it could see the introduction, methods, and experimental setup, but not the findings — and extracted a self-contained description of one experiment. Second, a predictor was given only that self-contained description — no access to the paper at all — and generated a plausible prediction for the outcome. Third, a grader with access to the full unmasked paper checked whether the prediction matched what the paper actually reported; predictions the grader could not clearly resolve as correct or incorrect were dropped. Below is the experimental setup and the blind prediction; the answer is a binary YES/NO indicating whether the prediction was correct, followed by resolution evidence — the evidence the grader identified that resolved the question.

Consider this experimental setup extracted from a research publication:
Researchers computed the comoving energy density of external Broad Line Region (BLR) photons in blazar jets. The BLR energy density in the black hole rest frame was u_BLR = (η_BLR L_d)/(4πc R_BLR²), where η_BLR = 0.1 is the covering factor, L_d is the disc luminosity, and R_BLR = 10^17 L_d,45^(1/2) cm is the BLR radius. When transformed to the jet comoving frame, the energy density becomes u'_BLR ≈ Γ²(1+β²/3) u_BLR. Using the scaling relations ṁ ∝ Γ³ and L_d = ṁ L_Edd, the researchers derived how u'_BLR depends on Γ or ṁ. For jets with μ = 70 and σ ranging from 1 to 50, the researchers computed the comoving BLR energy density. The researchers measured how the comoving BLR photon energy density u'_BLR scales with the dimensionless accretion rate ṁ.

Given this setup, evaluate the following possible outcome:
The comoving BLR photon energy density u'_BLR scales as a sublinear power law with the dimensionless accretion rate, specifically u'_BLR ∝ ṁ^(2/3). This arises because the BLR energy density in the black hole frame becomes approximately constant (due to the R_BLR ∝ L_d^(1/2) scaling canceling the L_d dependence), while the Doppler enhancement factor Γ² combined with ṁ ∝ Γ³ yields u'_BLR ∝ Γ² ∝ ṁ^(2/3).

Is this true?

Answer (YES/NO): YES